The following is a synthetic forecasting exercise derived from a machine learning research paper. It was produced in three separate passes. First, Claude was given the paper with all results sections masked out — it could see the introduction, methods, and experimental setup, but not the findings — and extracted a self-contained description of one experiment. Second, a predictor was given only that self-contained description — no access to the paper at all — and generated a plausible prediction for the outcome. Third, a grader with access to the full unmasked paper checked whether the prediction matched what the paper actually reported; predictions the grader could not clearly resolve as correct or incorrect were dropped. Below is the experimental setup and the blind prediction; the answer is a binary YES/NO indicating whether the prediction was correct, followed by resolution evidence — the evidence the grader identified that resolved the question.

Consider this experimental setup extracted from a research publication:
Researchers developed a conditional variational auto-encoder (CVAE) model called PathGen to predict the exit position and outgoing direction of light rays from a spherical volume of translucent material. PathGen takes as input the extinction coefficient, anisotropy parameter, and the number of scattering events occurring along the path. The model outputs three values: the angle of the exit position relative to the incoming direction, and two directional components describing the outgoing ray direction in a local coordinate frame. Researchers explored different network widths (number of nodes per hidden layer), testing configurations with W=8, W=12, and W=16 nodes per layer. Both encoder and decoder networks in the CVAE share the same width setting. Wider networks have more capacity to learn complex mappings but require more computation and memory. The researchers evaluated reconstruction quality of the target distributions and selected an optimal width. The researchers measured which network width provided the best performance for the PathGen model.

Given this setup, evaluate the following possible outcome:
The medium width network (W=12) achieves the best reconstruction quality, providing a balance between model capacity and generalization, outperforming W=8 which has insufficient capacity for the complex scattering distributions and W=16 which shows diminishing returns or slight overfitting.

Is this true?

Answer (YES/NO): NO